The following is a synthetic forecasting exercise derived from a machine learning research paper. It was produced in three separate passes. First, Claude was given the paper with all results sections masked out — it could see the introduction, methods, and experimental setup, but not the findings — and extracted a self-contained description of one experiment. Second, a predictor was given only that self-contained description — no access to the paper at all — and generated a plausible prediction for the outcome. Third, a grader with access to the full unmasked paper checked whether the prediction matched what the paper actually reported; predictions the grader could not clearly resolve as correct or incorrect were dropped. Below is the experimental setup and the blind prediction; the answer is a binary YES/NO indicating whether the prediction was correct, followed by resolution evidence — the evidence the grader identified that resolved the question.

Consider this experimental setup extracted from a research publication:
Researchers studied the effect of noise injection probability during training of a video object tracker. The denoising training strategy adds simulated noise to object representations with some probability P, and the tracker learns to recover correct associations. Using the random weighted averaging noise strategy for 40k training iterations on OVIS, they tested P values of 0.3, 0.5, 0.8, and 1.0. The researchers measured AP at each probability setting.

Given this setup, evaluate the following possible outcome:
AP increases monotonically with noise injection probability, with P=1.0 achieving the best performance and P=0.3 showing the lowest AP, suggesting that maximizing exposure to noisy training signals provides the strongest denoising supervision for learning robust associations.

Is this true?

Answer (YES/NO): NO